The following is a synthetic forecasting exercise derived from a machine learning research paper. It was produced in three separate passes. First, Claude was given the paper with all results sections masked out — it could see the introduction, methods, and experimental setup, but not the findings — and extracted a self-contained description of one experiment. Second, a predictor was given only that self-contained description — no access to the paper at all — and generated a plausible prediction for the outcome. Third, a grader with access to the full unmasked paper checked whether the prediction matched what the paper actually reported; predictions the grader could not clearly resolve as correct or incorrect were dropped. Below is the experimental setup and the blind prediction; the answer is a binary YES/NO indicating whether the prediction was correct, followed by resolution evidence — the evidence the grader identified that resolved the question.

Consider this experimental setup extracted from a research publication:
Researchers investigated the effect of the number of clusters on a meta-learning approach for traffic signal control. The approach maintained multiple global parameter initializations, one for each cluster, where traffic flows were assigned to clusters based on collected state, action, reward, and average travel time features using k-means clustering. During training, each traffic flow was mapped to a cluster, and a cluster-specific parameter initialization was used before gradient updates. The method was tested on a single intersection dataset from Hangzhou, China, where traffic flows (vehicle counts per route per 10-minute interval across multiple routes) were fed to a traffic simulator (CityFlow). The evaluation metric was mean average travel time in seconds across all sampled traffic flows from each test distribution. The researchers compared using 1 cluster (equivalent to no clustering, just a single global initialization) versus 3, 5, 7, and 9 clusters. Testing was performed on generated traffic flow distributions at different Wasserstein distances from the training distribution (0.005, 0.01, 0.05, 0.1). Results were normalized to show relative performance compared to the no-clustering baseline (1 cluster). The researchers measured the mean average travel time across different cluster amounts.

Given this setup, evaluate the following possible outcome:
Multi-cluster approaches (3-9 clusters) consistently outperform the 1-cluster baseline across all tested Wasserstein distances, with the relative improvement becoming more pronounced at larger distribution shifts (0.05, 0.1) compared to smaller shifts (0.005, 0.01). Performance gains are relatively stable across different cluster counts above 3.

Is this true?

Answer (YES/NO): NO